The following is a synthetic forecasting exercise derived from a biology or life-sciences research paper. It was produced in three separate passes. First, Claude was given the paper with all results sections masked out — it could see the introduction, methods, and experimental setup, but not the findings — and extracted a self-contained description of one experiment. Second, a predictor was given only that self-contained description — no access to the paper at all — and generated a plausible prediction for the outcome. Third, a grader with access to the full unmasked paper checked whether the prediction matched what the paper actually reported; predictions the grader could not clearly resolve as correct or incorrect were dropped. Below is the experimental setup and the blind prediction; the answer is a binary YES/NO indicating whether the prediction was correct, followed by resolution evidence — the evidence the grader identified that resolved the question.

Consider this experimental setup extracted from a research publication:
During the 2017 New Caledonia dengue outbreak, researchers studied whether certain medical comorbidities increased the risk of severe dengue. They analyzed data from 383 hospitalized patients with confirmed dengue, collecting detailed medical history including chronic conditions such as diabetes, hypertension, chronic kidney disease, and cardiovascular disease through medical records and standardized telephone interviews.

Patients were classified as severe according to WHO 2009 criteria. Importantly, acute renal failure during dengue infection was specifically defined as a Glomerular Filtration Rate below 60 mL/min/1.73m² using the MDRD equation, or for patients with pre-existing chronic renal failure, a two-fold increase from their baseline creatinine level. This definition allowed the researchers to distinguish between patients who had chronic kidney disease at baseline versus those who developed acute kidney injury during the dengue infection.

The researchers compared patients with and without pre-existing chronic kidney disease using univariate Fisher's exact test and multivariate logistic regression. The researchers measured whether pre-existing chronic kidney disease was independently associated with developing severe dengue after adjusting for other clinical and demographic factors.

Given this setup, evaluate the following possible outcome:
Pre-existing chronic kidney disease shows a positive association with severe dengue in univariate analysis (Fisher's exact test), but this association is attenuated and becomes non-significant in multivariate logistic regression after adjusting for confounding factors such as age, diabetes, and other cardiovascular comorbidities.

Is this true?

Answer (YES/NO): NO